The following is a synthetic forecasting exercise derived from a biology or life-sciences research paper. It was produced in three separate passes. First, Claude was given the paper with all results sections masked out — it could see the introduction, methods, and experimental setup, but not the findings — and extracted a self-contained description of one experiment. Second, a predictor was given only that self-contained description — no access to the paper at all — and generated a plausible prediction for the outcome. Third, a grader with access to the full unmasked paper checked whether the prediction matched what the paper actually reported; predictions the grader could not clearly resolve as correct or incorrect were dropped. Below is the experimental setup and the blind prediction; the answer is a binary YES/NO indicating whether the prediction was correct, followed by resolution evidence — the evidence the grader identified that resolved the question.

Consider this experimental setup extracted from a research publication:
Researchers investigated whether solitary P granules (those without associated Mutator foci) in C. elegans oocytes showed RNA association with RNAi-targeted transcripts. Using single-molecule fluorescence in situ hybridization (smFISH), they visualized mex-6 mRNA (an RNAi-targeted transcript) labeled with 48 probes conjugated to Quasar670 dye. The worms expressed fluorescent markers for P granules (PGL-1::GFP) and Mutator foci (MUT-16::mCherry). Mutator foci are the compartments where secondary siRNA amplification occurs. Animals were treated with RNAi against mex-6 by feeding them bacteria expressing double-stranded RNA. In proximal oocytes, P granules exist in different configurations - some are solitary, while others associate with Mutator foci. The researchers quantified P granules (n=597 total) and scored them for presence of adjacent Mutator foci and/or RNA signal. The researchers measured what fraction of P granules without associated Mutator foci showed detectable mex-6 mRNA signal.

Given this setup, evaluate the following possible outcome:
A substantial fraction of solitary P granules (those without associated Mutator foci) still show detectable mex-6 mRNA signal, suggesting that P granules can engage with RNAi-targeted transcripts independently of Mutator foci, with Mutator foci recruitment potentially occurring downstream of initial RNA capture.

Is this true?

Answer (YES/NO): YES